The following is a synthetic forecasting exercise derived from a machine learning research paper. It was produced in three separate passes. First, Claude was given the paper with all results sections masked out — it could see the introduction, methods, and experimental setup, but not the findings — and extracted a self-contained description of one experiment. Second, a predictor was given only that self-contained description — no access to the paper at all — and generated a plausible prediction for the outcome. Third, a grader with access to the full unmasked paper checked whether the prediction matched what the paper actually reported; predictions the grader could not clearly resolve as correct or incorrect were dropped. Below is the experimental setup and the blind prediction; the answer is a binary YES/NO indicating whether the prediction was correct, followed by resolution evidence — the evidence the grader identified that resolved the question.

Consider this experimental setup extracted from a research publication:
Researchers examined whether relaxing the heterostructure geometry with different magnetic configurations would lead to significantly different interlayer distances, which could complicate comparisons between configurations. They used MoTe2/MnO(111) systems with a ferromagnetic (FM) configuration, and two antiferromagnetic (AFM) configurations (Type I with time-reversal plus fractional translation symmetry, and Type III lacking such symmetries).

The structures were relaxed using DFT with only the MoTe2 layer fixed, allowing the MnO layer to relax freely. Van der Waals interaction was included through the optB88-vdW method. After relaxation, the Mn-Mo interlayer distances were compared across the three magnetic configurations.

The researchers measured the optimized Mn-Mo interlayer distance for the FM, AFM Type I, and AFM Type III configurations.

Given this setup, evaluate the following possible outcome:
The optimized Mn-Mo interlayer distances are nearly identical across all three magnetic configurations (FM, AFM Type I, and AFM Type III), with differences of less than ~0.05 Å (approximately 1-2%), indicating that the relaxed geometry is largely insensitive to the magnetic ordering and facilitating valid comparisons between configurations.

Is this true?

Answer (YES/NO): NO